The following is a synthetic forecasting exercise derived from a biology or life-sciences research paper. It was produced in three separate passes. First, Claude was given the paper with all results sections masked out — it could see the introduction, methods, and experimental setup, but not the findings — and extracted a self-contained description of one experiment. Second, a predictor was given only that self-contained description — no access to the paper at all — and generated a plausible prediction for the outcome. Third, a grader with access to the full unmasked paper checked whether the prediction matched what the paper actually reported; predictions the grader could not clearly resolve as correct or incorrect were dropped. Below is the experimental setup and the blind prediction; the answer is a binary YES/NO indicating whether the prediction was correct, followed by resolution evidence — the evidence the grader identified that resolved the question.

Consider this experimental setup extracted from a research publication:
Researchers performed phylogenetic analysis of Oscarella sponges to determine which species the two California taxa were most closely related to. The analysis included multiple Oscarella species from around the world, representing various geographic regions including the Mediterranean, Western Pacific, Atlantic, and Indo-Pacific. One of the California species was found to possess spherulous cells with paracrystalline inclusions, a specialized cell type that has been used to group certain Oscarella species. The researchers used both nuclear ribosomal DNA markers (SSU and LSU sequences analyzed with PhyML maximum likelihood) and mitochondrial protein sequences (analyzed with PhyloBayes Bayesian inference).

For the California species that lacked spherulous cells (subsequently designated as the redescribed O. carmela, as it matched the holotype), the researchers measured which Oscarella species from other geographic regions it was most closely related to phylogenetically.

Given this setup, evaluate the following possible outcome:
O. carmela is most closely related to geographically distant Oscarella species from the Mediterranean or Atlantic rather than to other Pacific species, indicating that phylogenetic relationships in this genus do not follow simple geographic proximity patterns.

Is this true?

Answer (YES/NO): NO